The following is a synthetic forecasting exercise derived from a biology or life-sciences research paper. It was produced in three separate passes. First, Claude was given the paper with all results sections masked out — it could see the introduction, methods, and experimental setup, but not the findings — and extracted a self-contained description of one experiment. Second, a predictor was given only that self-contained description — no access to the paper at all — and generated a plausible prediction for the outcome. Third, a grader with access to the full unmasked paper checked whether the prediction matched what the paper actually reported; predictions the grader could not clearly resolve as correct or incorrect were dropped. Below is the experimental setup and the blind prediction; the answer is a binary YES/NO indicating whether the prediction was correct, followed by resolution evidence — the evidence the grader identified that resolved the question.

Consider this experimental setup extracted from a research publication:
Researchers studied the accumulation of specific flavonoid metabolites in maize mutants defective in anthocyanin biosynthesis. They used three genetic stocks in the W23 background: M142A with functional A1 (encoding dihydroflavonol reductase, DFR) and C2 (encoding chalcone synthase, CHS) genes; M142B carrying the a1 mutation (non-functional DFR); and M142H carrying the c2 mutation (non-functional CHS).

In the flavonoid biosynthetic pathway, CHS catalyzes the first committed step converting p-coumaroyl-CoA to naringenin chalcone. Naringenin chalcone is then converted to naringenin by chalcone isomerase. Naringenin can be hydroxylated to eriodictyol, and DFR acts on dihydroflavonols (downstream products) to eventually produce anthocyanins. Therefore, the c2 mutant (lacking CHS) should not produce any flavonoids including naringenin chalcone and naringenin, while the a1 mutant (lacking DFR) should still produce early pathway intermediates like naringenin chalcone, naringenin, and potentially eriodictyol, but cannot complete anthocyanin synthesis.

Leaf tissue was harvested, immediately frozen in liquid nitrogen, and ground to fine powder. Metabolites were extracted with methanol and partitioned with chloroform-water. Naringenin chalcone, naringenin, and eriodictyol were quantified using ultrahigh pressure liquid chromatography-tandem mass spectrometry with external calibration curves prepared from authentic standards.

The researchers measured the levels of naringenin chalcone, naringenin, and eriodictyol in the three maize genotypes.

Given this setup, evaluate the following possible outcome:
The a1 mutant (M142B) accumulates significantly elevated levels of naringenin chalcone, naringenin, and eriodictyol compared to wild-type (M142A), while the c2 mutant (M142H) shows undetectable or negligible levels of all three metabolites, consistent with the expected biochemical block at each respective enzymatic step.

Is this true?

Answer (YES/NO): NO